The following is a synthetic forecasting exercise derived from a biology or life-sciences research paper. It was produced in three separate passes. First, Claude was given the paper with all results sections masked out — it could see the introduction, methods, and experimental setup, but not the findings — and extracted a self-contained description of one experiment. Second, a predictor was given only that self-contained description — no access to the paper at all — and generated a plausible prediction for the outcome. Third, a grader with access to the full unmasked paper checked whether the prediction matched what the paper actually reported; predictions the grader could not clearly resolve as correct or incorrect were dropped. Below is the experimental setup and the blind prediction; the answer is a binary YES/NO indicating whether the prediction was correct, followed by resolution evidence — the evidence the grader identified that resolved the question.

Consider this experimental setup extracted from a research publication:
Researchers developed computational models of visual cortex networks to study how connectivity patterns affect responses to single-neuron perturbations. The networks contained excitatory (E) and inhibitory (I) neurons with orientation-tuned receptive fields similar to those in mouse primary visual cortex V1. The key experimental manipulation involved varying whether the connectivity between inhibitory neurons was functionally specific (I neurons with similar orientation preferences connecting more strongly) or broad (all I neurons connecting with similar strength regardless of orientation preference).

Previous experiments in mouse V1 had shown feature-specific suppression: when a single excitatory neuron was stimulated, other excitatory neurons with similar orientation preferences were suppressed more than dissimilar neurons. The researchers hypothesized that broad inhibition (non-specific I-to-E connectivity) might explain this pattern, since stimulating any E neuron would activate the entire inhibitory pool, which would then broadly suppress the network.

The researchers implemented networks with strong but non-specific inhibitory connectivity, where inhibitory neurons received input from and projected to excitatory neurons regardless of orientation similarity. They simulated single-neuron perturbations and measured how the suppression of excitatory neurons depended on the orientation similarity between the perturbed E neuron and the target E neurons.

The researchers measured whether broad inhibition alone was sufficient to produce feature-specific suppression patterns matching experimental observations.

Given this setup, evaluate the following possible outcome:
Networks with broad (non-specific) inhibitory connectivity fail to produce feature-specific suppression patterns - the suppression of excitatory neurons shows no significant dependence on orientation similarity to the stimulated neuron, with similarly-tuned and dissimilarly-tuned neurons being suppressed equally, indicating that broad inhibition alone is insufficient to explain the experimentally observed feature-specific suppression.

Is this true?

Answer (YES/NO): YES